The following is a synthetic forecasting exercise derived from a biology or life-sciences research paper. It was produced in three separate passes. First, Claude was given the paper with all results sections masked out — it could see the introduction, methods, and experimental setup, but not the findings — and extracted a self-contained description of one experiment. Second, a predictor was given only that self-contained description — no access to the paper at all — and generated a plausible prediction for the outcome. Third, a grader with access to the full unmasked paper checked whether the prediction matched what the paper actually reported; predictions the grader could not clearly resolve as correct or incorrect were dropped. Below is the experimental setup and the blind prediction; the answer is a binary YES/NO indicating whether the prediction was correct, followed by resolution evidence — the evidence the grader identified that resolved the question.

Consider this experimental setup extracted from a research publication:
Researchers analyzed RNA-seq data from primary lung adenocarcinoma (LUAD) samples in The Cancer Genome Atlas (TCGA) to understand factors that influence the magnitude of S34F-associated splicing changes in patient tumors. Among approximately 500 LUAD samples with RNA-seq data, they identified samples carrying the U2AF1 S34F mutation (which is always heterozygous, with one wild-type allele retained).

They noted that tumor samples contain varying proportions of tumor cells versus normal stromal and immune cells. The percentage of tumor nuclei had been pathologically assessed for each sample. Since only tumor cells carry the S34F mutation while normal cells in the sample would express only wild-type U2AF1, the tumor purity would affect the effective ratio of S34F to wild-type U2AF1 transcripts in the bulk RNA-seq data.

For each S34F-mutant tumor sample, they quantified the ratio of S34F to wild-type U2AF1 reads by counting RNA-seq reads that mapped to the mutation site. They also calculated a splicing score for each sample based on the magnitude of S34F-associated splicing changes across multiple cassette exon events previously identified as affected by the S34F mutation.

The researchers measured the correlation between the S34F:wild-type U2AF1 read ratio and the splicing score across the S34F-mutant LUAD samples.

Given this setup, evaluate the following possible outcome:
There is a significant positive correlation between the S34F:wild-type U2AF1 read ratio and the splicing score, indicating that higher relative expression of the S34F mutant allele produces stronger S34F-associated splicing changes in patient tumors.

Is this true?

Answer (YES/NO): YES